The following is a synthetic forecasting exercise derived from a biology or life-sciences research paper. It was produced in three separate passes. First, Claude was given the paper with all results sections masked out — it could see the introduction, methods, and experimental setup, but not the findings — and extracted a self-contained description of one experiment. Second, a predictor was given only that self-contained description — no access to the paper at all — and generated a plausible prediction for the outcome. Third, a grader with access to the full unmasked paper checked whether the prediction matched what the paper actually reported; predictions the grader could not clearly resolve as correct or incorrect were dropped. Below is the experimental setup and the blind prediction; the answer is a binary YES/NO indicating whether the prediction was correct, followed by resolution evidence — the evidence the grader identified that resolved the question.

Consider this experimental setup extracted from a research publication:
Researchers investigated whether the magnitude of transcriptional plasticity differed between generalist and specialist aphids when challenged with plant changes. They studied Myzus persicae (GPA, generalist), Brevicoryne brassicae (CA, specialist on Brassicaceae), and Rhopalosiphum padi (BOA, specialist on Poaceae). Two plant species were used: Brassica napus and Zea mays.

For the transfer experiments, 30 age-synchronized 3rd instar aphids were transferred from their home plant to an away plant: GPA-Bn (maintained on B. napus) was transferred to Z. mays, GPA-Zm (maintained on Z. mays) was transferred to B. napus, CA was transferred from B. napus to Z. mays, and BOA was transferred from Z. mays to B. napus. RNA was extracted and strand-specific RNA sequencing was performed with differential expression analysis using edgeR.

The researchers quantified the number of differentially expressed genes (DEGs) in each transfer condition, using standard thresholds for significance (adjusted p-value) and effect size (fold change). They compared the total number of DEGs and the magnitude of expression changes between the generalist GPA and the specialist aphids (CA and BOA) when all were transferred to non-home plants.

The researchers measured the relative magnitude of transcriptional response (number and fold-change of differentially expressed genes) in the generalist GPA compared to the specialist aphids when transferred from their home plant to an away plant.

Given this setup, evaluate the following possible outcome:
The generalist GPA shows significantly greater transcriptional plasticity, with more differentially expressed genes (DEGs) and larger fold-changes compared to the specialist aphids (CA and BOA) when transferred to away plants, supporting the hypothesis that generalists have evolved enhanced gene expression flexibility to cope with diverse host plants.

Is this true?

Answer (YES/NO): NO